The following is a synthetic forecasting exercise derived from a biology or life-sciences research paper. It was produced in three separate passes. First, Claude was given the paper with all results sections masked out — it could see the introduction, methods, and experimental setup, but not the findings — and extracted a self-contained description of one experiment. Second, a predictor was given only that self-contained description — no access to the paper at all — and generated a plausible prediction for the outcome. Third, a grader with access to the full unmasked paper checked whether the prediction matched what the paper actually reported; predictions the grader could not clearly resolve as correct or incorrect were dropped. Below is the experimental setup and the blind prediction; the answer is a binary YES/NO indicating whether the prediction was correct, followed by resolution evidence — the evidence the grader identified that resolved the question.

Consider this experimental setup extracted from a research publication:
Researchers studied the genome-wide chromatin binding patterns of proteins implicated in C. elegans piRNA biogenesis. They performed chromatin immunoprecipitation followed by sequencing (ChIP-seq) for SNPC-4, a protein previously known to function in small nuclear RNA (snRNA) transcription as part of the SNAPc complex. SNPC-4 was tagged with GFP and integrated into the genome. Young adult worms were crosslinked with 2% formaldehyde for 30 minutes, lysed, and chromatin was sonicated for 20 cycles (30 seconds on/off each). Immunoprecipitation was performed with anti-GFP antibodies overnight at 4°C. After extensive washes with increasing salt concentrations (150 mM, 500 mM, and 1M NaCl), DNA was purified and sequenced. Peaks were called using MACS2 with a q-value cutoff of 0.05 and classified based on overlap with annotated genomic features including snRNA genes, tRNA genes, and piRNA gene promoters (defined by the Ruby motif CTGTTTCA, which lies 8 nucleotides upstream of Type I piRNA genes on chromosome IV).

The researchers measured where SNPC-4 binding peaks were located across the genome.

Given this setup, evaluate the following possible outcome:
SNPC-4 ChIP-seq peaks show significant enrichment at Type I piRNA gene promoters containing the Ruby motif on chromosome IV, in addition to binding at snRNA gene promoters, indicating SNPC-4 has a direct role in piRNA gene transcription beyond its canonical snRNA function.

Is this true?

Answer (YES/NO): YES